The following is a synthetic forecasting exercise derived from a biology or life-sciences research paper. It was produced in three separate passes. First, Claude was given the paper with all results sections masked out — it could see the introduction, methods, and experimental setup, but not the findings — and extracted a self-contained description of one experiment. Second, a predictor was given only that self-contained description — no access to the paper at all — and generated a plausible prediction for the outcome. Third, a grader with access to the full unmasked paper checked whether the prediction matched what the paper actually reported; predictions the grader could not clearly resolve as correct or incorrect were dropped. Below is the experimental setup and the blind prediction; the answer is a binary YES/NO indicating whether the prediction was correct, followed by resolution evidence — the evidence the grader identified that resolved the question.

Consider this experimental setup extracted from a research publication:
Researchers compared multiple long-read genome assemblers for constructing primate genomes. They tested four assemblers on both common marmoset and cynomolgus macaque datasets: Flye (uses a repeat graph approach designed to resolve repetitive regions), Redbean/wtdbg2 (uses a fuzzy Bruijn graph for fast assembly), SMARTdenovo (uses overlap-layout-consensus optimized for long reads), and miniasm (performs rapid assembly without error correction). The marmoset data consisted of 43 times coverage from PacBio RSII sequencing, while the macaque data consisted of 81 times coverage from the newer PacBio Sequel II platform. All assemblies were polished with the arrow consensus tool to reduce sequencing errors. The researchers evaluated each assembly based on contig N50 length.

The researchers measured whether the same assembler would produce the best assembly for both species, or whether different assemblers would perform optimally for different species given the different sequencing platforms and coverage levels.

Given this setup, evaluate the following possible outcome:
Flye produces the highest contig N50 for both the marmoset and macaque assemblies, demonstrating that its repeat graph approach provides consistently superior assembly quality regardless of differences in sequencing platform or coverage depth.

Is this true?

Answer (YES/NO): NO